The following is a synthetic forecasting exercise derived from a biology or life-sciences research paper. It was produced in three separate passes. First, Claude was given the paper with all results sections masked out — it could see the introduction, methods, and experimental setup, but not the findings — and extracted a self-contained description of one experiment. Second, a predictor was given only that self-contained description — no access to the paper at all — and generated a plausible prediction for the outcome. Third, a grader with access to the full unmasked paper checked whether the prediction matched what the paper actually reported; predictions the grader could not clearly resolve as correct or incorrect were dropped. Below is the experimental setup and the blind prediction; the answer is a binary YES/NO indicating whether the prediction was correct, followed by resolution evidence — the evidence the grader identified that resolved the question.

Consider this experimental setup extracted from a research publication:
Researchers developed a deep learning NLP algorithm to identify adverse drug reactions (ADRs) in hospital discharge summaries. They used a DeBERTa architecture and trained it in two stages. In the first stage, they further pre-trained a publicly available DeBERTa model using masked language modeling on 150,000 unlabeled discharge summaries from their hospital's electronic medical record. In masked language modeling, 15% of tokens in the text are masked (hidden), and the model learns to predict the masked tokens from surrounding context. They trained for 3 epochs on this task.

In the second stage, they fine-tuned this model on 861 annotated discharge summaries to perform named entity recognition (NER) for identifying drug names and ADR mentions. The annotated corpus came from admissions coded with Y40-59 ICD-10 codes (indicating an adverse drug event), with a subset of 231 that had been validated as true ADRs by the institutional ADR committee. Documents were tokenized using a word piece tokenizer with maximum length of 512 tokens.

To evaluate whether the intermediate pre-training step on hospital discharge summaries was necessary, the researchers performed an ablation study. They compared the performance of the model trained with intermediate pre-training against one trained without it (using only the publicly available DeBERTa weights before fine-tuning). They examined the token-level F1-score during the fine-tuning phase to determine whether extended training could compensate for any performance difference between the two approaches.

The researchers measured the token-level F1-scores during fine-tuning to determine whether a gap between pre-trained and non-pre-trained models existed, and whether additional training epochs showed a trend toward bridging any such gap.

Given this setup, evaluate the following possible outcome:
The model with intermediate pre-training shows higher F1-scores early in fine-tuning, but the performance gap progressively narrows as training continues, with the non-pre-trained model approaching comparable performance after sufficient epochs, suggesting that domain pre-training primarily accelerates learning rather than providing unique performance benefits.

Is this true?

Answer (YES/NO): NO